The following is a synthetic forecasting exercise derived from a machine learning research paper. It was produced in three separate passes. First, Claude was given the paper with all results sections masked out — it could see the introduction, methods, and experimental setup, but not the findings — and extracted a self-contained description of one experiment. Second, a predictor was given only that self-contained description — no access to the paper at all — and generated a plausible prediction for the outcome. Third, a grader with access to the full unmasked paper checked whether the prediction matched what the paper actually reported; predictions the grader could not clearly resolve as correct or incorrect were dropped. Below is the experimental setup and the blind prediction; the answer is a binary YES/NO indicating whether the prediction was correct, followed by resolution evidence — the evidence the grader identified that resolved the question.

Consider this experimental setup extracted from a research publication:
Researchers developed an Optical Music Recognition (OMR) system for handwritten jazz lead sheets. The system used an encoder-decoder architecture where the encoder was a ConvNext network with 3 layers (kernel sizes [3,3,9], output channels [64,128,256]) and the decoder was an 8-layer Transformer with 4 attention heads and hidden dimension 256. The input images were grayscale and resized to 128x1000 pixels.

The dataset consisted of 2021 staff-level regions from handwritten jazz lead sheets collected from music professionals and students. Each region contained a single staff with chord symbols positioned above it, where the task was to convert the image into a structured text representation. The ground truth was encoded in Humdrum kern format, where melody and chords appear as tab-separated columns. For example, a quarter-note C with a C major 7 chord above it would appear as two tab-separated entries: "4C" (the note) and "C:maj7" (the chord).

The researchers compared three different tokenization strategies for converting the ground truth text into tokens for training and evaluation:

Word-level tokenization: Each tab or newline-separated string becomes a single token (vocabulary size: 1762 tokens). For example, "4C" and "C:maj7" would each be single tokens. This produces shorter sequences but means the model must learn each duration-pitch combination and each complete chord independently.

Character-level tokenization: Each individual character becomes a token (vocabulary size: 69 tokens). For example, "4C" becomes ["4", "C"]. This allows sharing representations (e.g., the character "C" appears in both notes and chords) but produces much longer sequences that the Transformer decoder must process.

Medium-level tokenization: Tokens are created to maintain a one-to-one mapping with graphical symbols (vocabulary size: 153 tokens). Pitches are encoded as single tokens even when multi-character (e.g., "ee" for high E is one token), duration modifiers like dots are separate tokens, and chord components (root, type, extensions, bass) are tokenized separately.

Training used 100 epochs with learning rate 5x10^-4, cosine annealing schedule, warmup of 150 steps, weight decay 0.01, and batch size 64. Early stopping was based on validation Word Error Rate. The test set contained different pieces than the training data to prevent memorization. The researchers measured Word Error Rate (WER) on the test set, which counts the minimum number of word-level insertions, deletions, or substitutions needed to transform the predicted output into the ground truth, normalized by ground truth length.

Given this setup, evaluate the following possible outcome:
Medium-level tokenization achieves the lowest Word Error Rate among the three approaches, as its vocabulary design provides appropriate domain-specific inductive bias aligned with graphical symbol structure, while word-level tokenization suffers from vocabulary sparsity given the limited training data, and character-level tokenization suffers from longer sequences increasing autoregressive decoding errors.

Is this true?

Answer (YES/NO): YES